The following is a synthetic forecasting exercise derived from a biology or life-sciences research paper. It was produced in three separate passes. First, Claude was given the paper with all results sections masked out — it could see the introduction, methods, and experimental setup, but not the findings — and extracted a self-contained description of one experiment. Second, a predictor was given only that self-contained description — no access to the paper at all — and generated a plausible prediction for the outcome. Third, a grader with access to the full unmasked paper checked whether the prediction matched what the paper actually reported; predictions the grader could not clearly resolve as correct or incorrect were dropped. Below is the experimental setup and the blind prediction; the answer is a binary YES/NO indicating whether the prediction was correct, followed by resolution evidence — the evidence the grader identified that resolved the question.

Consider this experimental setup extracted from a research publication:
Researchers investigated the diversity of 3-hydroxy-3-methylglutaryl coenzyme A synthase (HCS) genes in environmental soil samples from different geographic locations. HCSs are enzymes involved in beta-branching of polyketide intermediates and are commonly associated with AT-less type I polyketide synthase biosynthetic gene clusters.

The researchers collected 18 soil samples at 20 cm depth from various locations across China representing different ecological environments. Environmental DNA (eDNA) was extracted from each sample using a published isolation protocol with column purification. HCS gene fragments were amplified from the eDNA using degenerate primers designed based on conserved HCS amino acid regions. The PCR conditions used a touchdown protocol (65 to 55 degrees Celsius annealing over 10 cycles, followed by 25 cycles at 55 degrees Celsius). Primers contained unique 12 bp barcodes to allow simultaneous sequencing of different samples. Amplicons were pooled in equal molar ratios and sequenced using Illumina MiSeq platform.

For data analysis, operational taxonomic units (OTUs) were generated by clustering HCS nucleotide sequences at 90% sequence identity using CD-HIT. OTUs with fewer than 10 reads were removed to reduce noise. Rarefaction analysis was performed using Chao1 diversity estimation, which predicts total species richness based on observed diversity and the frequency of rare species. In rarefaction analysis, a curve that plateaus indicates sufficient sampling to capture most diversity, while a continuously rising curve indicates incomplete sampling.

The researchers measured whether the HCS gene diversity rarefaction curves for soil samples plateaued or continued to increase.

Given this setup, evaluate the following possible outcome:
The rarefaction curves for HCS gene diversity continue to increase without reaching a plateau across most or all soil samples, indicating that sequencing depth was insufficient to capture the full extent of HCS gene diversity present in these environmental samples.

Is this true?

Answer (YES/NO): NO